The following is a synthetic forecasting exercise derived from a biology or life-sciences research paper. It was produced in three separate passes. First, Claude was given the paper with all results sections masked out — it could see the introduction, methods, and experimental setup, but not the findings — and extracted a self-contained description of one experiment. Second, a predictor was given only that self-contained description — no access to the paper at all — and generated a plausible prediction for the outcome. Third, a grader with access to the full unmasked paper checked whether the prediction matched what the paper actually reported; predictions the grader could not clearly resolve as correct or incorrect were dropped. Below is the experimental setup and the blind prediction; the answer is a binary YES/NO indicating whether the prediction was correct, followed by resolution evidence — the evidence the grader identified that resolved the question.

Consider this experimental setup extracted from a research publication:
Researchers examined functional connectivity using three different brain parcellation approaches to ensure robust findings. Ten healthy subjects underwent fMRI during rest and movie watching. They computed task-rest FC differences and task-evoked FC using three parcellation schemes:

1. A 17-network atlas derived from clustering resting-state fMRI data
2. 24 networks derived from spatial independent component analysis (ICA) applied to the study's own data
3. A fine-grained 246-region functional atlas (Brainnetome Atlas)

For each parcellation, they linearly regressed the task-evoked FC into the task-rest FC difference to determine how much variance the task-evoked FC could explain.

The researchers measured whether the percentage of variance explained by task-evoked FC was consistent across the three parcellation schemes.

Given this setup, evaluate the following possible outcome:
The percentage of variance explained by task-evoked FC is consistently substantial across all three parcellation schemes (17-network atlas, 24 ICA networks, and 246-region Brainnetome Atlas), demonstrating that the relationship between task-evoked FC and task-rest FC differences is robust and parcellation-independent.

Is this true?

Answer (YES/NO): NO